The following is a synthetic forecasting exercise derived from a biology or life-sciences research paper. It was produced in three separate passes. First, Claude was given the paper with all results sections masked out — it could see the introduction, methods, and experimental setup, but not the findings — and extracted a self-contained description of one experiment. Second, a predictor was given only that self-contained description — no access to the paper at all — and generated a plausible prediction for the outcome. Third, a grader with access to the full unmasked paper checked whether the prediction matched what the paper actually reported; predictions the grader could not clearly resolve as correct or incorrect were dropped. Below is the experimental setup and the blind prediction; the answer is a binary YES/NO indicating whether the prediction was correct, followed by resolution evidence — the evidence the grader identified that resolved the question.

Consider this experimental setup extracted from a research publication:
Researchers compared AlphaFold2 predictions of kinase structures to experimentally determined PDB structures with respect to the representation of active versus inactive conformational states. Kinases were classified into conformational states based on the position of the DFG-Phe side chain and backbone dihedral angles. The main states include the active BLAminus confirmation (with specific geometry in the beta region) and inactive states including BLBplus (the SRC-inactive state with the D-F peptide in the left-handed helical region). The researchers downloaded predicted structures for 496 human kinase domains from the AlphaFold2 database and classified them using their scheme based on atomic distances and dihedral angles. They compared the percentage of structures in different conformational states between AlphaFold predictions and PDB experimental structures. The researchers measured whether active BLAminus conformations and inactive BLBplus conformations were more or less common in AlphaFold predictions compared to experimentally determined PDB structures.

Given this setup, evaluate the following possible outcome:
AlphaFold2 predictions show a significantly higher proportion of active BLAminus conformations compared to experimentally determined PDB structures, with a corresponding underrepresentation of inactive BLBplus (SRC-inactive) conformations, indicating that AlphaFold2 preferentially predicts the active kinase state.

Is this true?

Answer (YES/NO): NO